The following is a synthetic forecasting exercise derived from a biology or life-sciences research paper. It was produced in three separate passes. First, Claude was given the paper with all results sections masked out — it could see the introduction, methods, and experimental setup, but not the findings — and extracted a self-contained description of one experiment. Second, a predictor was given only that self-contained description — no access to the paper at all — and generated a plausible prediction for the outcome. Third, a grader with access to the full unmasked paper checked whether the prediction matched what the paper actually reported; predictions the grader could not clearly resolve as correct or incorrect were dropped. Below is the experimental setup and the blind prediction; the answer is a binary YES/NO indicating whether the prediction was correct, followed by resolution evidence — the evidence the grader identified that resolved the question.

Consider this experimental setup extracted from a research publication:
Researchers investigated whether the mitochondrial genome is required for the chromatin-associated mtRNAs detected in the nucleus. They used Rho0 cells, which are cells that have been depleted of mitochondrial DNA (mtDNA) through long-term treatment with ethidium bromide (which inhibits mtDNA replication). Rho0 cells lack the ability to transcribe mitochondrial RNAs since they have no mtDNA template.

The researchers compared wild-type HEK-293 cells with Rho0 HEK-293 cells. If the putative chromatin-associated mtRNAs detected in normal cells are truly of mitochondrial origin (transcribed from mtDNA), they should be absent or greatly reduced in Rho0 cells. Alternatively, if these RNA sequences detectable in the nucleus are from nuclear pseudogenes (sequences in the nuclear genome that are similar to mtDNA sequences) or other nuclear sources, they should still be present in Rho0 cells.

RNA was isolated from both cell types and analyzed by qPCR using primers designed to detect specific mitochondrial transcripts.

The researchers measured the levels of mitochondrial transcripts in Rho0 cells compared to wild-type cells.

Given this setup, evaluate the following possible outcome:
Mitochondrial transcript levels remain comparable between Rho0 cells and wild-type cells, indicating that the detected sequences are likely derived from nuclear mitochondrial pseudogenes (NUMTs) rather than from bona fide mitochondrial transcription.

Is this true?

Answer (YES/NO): NO